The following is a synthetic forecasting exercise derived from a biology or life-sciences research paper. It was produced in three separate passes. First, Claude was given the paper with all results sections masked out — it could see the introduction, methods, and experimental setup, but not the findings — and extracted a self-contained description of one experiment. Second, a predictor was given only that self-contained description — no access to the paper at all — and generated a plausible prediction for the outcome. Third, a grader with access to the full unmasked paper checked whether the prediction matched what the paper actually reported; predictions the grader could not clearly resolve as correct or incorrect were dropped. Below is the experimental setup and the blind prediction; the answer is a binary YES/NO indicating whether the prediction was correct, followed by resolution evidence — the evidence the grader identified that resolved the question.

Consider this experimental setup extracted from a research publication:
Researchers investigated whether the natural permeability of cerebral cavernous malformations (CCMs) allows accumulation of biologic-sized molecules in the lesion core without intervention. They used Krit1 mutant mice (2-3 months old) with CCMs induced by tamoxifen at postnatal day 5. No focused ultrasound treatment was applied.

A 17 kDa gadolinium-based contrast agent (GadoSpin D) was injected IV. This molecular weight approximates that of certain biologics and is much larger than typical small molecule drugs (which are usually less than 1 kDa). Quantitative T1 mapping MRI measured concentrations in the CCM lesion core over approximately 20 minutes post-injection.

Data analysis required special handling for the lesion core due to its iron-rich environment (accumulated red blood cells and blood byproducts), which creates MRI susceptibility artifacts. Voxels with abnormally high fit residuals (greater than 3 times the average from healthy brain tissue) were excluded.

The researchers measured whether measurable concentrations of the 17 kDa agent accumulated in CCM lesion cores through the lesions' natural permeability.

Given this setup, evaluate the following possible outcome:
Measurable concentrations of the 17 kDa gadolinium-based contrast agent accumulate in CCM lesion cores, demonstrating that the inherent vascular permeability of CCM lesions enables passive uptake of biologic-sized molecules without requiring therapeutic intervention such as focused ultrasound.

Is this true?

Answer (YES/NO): NO